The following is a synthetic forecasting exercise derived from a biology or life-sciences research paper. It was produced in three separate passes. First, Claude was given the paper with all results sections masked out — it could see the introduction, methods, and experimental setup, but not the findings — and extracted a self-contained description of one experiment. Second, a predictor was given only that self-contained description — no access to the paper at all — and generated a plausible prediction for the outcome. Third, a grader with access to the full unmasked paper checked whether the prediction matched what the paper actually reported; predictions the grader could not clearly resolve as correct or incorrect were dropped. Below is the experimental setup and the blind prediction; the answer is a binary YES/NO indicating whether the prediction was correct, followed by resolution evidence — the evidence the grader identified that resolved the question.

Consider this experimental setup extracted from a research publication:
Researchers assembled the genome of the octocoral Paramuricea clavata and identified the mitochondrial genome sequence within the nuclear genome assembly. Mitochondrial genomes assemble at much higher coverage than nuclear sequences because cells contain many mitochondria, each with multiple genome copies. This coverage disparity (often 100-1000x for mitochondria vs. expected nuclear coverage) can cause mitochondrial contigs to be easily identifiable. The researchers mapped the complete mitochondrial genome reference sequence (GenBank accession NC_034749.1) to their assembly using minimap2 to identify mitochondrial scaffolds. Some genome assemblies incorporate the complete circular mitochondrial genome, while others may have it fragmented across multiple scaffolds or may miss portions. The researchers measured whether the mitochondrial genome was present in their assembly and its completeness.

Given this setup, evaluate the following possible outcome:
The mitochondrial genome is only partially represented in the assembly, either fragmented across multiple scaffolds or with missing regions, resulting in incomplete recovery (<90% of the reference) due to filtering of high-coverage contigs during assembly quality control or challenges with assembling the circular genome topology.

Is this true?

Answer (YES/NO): NO